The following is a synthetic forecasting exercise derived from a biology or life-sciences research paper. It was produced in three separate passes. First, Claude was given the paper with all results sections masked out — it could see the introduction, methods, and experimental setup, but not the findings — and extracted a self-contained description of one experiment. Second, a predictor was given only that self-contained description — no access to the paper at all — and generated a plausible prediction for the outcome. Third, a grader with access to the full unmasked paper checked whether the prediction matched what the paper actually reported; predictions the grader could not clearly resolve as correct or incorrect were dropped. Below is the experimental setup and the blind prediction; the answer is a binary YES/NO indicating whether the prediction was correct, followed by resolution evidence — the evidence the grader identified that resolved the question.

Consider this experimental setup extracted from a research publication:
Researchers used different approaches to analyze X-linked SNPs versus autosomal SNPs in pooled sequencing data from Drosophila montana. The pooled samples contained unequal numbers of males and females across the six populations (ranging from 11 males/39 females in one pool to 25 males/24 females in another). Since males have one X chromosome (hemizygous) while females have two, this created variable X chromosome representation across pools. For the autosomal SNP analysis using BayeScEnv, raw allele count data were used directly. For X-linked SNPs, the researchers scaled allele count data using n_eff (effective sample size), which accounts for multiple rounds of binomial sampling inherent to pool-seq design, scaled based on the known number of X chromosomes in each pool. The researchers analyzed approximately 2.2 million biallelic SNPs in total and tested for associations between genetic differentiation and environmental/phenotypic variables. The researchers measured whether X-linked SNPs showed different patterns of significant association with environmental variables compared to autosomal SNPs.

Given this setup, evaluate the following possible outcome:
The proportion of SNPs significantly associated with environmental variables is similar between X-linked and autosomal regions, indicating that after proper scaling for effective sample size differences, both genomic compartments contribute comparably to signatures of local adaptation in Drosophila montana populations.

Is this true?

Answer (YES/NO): NO